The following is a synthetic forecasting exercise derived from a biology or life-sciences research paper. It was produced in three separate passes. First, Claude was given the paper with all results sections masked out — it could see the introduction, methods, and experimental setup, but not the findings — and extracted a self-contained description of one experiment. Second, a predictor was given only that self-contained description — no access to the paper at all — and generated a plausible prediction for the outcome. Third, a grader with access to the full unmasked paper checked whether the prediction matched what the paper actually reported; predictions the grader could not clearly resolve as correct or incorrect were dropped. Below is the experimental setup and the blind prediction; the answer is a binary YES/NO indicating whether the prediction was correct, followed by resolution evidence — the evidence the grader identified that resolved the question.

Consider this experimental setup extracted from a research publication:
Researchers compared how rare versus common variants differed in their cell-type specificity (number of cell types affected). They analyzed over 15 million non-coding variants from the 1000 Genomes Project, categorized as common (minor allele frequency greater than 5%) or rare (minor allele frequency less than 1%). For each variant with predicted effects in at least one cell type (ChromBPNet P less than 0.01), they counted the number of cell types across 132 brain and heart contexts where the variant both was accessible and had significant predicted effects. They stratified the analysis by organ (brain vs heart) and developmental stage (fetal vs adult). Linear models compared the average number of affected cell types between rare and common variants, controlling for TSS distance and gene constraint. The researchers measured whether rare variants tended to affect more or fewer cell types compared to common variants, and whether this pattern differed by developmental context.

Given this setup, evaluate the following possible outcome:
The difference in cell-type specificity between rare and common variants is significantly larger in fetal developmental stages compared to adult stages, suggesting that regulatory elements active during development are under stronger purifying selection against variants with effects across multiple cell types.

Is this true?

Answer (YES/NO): NO